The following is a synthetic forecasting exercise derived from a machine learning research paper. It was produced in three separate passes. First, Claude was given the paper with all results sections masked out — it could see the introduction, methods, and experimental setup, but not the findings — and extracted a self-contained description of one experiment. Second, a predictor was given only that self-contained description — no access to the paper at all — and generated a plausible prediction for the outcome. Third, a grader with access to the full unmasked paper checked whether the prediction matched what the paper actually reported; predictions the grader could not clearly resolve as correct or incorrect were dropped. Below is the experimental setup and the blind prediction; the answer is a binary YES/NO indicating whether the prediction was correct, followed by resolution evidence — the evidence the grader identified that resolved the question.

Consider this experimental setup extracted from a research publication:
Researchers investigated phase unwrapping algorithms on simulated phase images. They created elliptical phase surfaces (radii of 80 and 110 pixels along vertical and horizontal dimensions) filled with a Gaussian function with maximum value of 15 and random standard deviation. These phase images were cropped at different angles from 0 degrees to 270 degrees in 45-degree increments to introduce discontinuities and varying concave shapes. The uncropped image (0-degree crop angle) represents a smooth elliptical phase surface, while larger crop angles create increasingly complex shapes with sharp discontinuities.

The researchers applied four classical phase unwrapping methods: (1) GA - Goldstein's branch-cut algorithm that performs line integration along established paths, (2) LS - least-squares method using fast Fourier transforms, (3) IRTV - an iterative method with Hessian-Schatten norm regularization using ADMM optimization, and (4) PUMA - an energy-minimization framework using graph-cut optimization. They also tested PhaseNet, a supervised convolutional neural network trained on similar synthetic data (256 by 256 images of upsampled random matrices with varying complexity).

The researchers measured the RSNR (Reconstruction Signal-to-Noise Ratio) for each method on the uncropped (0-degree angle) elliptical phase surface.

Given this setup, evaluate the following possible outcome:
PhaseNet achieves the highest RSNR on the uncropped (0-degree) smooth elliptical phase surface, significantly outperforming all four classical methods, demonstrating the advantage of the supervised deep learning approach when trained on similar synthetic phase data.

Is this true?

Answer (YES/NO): NO